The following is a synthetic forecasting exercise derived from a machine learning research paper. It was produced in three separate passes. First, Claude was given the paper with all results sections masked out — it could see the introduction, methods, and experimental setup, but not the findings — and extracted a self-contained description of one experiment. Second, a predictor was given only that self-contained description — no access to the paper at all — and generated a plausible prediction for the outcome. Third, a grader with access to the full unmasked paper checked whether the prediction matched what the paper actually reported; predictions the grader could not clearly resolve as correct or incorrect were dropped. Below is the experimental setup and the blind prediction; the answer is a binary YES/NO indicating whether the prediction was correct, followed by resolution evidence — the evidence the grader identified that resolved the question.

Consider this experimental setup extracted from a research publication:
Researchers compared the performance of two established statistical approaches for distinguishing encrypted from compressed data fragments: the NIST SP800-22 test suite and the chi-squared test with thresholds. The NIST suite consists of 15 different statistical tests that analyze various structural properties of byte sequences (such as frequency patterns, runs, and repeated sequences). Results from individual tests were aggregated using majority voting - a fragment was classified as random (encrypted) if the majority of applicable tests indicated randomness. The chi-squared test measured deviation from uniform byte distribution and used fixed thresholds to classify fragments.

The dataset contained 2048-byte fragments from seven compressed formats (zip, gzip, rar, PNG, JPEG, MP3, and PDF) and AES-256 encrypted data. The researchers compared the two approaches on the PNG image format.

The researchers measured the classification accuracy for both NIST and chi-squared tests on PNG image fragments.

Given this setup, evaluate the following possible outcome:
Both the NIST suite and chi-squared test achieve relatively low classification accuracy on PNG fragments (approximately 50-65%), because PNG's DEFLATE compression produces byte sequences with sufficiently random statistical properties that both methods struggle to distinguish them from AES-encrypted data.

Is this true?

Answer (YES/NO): NO